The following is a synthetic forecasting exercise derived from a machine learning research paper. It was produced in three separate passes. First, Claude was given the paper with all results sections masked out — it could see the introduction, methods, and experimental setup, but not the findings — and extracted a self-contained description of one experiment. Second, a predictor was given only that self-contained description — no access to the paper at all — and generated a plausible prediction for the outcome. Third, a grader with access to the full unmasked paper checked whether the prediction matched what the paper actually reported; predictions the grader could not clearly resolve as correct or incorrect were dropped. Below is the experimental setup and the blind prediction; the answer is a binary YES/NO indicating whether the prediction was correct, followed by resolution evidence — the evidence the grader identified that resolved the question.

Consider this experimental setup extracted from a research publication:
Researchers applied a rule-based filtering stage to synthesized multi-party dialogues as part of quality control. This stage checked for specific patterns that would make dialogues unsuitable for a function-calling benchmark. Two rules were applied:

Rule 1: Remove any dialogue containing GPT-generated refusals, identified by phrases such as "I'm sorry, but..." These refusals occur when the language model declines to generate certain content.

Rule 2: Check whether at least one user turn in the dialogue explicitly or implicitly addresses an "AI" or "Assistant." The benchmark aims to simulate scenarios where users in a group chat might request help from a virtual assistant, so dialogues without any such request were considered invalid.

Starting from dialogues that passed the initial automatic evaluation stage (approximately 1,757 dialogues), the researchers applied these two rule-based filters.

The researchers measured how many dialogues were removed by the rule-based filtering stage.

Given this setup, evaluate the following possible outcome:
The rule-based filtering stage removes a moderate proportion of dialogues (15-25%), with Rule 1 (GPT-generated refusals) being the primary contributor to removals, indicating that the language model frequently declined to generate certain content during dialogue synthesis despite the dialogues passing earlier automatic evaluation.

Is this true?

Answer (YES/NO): NO